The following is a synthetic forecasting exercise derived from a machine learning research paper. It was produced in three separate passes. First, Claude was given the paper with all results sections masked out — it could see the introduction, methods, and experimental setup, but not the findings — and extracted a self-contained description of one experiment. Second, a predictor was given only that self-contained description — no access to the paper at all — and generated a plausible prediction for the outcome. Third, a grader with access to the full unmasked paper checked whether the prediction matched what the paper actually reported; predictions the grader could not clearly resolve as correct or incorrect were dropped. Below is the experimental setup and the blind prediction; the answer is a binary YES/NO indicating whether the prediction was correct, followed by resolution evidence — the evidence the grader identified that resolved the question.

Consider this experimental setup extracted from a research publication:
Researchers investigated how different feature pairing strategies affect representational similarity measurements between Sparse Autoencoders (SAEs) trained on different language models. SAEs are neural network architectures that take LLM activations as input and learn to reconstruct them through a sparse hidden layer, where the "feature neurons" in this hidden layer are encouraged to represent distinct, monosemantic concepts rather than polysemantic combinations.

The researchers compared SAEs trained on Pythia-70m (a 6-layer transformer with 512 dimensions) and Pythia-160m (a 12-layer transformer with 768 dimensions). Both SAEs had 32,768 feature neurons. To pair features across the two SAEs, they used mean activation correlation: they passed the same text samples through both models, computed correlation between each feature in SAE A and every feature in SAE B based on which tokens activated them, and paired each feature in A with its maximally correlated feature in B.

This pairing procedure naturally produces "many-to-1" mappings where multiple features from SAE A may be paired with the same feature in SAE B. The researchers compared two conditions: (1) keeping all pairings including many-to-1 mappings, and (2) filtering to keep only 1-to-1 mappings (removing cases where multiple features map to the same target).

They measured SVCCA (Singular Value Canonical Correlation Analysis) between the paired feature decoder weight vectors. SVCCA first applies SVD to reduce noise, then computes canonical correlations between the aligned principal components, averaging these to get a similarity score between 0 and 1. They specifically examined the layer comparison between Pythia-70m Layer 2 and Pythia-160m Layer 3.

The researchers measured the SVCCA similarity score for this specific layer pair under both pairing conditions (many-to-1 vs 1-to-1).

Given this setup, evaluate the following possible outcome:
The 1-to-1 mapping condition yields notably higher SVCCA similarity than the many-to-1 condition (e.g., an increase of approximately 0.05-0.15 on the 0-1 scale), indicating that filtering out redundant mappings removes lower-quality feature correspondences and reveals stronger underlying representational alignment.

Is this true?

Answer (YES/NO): NO